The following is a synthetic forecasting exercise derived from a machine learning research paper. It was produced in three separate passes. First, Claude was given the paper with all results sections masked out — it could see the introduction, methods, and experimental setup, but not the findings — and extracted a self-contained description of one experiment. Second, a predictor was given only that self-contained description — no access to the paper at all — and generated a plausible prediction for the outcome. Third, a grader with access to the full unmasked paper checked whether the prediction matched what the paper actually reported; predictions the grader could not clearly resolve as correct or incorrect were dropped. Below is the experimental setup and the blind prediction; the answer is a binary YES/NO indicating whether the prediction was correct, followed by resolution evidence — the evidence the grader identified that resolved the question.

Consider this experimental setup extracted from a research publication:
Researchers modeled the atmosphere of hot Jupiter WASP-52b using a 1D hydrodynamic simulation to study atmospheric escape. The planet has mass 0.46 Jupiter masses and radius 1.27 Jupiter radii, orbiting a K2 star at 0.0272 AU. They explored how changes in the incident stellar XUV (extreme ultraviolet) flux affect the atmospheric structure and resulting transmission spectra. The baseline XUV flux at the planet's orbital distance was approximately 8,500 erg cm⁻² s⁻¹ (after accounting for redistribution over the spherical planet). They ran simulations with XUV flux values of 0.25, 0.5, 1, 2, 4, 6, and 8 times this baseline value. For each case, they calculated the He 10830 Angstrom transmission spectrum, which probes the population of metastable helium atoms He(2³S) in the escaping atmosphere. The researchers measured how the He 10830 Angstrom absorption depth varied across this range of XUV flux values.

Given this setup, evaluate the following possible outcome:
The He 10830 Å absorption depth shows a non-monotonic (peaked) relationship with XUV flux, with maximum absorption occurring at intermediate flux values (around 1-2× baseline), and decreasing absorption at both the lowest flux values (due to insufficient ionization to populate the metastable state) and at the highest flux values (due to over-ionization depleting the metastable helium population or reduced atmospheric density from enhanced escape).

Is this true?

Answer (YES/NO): NO